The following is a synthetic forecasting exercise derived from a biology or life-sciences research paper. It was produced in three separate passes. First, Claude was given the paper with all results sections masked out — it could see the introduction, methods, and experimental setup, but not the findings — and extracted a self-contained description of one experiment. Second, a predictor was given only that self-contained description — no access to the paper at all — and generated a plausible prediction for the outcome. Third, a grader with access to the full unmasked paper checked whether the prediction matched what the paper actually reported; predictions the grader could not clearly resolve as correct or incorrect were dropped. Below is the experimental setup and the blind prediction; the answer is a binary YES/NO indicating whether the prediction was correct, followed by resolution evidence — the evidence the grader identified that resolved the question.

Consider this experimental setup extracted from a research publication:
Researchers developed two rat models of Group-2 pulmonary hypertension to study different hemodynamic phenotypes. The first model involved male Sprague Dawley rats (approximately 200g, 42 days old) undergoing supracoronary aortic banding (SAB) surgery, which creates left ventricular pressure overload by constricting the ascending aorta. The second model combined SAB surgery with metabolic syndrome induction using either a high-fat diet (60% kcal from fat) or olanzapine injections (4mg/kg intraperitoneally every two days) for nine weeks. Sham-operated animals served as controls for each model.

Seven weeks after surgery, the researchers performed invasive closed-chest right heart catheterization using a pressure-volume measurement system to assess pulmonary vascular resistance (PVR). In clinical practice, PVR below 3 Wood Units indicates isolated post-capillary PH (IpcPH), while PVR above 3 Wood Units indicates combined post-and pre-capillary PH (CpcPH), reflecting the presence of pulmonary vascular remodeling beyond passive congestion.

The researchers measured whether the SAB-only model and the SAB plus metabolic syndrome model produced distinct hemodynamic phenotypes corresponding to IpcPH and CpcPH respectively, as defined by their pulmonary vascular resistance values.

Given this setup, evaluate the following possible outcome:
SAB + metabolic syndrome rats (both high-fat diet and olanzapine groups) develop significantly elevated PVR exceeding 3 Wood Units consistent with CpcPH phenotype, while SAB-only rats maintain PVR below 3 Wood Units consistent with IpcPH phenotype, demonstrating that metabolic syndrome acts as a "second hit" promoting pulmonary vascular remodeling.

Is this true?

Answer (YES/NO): NO